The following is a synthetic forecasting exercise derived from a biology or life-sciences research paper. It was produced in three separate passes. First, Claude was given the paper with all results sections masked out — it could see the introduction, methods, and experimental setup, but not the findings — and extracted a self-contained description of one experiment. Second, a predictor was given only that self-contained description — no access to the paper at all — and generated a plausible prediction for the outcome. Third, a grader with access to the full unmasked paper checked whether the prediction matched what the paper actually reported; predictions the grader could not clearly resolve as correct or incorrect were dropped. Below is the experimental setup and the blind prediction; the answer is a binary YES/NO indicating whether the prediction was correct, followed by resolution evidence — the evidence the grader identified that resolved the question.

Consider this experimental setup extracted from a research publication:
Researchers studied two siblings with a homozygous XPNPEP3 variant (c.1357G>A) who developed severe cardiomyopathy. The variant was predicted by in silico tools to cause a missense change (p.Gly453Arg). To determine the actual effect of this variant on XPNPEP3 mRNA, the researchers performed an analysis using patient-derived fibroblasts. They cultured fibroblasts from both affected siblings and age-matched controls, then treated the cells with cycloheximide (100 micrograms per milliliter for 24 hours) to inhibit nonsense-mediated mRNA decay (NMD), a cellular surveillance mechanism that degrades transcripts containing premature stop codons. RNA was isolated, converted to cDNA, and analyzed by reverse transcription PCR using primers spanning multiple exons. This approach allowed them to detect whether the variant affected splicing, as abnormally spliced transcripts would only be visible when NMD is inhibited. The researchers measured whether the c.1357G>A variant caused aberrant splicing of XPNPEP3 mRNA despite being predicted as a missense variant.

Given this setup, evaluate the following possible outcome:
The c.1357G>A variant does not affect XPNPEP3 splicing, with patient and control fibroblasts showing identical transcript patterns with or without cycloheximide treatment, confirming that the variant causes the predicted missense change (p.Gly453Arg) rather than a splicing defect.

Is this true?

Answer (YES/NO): NO